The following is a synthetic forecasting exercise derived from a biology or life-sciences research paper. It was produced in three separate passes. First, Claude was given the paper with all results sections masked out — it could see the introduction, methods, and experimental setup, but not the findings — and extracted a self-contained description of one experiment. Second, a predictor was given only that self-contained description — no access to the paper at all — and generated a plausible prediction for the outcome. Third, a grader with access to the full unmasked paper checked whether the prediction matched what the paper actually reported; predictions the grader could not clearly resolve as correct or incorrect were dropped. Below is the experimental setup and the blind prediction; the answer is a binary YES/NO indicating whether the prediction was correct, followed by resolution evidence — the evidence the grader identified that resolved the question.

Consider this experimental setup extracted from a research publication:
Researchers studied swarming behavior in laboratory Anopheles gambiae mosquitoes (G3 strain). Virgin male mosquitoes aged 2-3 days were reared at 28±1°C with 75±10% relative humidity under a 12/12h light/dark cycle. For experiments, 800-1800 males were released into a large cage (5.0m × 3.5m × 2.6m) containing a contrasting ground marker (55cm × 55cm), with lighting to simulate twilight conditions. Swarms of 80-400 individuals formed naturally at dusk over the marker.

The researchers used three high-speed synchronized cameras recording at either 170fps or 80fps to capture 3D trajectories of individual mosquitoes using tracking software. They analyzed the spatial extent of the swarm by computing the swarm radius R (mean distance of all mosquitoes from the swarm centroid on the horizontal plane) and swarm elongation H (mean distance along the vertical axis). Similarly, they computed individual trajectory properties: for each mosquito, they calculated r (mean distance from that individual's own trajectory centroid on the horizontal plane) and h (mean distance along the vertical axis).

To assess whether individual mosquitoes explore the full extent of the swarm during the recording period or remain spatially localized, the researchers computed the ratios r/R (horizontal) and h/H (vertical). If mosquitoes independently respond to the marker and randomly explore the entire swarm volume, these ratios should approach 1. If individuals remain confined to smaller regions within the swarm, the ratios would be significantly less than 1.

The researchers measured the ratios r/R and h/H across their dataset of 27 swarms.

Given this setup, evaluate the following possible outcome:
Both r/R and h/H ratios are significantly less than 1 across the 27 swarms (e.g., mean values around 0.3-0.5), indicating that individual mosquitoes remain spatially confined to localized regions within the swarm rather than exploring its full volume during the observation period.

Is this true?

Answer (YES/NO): YES